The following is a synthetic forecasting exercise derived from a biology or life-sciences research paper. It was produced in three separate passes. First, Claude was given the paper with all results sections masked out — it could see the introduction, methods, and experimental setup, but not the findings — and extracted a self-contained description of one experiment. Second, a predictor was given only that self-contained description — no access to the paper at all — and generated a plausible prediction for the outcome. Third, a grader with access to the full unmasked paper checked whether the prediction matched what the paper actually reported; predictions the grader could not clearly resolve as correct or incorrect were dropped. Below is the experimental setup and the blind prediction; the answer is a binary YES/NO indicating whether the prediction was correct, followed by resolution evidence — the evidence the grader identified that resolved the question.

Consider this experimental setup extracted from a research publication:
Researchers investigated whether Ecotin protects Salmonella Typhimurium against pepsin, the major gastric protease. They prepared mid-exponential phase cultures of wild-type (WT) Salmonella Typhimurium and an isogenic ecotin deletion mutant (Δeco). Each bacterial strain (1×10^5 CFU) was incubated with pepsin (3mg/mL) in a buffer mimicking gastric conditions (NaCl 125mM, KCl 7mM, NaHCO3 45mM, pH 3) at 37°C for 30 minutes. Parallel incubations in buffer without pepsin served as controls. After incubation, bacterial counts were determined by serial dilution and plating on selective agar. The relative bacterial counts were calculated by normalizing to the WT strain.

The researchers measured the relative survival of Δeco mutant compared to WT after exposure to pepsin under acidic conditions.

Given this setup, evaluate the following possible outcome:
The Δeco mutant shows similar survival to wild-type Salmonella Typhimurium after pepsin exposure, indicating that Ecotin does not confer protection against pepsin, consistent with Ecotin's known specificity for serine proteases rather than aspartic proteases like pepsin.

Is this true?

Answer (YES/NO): YES